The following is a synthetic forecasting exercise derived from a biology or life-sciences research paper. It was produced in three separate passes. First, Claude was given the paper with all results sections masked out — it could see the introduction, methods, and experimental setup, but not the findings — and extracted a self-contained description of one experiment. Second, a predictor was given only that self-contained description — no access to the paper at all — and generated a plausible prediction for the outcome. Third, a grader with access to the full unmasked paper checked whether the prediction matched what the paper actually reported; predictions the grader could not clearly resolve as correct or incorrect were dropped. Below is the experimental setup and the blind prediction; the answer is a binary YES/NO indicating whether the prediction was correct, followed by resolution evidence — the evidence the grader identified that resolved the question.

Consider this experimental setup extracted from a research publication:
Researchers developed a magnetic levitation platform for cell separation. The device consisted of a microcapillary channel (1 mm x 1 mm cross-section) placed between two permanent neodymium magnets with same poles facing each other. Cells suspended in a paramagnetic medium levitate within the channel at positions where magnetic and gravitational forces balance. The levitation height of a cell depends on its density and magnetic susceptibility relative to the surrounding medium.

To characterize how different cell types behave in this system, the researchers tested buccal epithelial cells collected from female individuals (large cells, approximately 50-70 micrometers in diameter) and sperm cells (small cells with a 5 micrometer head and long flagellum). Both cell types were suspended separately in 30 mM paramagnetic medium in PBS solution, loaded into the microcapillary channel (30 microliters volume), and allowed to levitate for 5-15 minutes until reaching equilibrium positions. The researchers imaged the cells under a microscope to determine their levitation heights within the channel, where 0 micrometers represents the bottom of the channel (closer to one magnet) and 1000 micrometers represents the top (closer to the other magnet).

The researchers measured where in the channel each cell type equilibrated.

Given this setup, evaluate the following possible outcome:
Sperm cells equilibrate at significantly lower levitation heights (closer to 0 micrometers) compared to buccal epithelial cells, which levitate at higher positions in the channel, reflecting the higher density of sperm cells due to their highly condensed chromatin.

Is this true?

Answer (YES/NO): NO